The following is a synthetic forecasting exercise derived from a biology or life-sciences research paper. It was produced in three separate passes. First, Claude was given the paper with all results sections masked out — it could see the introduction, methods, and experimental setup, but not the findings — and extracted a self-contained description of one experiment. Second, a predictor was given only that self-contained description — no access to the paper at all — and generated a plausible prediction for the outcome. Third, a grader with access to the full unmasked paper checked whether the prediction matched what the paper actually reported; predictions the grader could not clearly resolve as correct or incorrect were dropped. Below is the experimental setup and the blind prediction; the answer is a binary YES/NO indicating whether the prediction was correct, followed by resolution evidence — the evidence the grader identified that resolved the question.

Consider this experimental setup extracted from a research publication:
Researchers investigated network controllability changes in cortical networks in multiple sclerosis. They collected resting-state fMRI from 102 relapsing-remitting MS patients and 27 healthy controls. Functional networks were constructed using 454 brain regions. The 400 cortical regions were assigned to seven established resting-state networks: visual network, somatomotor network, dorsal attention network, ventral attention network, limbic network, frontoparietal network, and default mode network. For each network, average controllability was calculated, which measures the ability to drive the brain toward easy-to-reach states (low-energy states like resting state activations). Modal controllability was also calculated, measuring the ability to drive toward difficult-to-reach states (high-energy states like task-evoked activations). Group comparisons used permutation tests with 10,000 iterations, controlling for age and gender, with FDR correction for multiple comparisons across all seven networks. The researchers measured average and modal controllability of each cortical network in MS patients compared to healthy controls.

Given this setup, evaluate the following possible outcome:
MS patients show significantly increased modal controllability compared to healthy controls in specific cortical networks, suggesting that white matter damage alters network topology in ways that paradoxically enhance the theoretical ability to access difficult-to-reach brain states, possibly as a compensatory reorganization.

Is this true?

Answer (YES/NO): NO